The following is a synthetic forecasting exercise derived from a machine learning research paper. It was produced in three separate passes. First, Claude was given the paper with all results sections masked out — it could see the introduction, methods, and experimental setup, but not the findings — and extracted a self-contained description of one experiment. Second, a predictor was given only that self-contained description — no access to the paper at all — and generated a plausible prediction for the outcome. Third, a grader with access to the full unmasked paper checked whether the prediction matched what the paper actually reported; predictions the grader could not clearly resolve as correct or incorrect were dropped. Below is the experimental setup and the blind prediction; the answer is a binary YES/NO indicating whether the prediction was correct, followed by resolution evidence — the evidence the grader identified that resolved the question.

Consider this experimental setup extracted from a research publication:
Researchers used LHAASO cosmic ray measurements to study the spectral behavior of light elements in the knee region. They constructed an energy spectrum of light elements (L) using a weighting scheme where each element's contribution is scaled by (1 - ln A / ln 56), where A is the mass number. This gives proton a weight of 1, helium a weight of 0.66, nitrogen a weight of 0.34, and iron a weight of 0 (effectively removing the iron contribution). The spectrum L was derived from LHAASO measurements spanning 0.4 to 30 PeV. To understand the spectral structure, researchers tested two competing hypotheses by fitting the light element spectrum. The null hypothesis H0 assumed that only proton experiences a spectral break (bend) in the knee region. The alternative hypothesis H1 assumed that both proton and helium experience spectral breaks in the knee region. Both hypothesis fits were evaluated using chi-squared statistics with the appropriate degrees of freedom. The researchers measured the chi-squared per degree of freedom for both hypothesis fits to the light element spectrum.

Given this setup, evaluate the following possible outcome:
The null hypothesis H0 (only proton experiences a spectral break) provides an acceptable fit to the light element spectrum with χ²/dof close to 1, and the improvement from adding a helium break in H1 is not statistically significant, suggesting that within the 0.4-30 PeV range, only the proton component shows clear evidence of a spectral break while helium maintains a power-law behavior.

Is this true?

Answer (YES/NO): NO